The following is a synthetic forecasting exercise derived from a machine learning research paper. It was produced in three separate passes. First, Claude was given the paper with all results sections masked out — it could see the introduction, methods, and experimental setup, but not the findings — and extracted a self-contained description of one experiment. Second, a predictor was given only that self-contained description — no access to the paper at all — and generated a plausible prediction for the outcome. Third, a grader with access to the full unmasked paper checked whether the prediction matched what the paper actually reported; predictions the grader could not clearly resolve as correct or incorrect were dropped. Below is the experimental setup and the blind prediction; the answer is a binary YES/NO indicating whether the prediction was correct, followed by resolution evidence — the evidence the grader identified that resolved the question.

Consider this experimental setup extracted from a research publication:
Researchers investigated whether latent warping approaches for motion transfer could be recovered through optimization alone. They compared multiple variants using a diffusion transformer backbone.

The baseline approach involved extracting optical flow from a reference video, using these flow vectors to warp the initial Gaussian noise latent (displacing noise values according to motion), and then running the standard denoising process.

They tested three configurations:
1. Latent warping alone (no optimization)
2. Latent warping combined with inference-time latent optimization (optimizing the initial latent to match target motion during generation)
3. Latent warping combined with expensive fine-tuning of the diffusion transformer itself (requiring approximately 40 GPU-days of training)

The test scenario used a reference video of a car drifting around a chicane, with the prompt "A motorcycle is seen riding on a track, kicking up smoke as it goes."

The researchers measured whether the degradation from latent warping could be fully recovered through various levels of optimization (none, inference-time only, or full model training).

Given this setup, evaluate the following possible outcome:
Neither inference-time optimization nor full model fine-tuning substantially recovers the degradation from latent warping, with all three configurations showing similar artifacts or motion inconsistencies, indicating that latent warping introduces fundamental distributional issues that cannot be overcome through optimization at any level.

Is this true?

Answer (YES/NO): NO